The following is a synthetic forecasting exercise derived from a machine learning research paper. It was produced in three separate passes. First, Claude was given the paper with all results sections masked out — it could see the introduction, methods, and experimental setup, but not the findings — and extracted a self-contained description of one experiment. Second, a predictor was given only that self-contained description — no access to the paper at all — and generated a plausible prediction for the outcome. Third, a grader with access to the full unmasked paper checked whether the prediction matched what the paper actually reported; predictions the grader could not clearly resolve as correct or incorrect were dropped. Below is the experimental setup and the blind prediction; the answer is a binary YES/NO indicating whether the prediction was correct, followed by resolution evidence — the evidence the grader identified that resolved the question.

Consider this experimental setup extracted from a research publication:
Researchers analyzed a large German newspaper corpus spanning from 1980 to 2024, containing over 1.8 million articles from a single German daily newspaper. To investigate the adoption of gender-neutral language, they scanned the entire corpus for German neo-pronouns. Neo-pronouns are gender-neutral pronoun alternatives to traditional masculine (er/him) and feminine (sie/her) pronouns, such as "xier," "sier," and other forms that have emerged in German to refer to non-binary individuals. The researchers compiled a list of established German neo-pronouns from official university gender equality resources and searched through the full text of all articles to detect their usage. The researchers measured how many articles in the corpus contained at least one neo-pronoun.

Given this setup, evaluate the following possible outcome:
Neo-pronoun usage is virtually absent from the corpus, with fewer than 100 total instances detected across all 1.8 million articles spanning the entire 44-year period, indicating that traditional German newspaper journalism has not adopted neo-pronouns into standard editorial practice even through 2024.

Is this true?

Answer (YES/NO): YES